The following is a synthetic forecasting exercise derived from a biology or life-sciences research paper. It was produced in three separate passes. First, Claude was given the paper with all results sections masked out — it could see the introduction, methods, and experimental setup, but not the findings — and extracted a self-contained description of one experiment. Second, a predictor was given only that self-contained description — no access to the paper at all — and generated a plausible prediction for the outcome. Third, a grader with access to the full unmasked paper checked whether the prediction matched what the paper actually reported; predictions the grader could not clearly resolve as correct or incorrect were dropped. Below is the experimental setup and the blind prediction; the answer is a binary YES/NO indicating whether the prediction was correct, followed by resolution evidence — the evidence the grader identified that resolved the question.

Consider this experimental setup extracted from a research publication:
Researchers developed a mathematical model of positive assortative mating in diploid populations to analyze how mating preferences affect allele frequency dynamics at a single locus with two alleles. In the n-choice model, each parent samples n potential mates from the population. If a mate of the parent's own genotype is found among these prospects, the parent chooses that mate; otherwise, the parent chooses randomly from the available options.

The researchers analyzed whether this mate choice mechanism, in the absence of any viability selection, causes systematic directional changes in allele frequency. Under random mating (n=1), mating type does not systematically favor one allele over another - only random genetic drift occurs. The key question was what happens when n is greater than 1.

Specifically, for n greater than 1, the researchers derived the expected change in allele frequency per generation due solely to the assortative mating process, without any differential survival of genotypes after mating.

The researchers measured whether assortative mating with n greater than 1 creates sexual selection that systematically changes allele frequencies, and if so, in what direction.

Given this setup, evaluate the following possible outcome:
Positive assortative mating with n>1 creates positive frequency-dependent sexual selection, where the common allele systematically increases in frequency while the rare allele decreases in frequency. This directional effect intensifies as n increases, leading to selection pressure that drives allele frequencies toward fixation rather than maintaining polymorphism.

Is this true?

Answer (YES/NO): NO